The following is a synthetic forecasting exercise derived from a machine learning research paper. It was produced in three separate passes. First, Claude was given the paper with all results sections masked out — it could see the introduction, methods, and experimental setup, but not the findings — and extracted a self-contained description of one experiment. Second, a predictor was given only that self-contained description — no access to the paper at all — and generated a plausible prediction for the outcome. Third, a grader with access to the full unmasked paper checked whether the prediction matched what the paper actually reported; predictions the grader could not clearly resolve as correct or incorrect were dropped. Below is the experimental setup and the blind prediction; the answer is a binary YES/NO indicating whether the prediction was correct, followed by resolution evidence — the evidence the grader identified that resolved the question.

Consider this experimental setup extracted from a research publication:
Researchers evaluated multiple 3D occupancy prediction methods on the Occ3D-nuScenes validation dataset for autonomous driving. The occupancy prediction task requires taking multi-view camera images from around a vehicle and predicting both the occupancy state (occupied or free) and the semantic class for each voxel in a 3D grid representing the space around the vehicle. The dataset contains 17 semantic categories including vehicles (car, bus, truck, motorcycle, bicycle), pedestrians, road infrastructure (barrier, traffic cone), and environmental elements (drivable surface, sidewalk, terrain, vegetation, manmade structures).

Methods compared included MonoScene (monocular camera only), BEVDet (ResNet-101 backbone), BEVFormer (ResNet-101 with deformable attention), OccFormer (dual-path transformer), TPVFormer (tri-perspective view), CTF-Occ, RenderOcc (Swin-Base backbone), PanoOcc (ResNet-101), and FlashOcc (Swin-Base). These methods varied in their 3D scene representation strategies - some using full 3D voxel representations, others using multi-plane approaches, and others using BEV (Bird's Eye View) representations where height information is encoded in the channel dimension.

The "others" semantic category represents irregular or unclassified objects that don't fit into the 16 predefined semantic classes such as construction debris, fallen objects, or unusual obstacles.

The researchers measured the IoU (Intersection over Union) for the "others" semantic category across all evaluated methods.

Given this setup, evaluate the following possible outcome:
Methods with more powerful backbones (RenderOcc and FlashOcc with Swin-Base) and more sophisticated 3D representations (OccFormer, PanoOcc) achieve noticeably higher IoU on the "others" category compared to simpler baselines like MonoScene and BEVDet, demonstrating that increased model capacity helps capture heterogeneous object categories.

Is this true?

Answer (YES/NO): NO